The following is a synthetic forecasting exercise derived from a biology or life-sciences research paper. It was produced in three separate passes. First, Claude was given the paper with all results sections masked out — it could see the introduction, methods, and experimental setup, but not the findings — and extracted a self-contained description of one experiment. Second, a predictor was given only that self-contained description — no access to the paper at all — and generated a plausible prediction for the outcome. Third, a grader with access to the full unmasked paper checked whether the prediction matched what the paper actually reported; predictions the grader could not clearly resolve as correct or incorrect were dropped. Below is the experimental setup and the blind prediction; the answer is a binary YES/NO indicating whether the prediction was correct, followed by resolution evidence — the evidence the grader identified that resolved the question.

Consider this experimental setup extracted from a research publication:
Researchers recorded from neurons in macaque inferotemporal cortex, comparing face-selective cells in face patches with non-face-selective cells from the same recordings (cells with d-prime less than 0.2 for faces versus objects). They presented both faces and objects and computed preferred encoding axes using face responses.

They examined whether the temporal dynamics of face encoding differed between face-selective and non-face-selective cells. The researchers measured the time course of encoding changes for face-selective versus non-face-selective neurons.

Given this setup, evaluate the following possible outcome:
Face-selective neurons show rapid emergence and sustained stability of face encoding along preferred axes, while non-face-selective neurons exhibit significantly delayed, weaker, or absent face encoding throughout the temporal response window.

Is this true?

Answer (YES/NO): NO